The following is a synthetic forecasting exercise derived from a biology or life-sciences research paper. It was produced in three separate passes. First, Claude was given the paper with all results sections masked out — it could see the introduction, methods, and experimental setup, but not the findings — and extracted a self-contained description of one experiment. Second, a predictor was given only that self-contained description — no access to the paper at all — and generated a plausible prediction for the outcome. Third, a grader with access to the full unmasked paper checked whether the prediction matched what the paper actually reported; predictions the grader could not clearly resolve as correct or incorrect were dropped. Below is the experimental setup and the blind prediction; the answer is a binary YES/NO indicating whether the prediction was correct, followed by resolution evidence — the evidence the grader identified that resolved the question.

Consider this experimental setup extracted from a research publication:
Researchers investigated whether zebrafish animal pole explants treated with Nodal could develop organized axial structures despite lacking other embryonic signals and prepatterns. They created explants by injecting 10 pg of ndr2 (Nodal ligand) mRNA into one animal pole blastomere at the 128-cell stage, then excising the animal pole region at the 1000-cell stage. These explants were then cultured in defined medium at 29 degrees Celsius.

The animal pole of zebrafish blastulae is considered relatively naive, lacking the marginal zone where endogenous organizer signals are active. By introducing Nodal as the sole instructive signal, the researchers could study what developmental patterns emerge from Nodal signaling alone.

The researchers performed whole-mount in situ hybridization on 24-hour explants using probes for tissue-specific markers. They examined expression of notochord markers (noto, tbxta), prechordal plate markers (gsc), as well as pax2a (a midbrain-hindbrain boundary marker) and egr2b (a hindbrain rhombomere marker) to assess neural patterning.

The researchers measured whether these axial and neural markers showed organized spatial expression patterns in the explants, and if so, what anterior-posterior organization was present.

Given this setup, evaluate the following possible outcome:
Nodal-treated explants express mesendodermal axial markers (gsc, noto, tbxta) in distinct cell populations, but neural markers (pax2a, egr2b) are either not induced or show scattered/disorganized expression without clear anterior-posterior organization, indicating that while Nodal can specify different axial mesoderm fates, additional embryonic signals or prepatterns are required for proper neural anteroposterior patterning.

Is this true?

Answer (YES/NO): NO